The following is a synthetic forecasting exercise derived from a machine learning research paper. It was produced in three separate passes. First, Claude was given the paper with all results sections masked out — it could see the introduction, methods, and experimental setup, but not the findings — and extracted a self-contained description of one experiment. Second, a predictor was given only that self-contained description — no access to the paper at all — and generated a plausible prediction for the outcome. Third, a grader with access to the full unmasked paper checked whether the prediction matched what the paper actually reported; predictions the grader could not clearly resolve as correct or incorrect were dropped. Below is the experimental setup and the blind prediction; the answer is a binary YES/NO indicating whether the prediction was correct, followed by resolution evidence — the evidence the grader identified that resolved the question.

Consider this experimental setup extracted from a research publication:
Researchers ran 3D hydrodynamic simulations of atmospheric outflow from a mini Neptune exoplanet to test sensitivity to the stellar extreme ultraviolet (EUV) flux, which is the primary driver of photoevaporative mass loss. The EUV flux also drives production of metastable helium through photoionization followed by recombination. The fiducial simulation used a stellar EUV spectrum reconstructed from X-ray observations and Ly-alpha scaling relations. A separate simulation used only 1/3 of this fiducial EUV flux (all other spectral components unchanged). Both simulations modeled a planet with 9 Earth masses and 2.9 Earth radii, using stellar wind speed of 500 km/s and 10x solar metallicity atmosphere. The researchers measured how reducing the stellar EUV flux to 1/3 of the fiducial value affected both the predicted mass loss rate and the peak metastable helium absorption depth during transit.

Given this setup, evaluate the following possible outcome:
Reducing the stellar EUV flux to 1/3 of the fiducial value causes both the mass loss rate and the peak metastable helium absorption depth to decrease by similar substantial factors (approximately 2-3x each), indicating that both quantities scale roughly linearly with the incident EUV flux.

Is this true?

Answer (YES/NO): YES